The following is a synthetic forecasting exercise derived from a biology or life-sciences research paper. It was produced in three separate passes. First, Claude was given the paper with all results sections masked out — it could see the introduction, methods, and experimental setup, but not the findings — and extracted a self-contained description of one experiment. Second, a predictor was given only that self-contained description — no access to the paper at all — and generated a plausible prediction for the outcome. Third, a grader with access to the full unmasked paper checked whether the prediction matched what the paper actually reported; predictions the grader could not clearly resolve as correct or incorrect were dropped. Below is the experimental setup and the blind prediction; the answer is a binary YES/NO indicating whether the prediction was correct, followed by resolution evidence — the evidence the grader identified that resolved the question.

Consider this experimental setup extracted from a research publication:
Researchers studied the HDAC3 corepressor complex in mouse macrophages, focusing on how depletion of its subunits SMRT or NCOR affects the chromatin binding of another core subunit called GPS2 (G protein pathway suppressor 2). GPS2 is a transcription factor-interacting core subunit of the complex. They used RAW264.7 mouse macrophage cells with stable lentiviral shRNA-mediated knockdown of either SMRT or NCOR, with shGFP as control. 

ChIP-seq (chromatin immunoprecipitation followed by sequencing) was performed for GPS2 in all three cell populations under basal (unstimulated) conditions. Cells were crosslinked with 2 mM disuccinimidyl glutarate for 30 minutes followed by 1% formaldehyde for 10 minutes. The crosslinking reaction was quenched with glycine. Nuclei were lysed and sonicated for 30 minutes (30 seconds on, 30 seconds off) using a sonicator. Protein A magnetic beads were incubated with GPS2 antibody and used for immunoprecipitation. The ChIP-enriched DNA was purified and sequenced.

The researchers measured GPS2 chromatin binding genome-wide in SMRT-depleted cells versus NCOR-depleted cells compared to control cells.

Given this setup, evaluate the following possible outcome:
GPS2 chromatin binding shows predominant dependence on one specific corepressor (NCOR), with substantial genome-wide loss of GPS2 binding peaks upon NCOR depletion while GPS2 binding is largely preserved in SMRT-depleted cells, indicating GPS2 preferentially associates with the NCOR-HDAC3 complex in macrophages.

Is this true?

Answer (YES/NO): NO